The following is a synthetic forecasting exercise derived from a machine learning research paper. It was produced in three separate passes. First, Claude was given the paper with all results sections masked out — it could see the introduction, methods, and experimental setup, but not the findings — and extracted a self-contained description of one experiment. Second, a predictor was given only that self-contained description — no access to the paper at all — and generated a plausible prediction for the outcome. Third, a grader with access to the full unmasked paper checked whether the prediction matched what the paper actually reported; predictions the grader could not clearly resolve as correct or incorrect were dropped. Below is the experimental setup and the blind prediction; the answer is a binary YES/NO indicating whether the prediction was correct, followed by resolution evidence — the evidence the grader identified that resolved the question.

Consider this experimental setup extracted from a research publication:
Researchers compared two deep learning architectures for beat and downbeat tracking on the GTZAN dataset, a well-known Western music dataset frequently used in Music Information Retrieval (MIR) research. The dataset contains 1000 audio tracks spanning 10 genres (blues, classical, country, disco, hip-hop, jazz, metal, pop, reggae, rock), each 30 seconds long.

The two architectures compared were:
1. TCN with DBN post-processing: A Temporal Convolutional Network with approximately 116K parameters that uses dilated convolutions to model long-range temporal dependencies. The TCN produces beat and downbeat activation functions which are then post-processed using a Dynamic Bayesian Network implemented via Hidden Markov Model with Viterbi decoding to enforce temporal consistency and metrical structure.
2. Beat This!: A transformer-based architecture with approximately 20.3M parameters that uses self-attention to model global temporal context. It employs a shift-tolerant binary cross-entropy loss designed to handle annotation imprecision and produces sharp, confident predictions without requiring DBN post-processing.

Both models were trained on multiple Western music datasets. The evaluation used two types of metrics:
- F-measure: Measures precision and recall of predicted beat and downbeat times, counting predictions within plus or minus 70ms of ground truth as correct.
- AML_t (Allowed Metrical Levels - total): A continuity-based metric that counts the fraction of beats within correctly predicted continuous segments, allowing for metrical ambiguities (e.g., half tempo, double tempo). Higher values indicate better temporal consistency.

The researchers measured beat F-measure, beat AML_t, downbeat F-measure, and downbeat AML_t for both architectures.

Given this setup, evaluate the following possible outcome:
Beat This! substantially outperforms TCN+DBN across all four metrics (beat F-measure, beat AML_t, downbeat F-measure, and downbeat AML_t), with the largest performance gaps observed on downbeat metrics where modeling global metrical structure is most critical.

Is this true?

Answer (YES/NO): NO